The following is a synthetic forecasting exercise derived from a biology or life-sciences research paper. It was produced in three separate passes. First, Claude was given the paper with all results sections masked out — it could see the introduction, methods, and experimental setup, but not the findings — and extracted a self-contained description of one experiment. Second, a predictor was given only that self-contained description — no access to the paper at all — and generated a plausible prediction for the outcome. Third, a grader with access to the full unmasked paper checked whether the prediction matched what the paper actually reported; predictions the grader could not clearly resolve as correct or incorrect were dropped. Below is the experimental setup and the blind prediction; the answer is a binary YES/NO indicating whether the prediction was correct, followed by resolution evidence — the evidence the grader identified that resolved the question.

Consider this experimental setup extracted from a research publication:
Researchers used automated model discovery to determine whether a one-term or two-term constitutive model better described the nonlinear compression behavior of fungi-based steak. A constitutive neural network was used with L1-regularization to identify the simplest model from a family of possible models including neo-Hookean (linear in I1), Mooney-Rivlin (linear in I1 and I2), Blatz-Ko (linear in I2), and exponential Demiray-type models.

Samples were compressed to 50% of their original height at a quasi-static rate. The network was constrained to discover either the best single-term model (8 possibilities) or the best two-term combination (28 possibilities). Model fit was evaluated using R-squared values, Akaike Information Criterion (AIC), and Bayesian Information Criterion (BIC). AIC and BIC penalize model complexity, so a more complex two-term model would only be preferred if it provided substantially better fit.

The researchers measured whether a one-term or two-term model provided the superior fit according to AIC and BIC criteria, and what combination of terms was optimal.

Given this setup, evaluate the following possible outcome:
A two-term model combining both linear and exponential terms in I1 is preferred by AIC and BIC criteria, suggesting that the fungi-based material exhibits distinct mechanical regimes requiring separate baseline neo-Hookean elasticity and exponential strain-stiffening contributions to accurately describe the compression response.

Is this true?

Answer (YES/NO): NO